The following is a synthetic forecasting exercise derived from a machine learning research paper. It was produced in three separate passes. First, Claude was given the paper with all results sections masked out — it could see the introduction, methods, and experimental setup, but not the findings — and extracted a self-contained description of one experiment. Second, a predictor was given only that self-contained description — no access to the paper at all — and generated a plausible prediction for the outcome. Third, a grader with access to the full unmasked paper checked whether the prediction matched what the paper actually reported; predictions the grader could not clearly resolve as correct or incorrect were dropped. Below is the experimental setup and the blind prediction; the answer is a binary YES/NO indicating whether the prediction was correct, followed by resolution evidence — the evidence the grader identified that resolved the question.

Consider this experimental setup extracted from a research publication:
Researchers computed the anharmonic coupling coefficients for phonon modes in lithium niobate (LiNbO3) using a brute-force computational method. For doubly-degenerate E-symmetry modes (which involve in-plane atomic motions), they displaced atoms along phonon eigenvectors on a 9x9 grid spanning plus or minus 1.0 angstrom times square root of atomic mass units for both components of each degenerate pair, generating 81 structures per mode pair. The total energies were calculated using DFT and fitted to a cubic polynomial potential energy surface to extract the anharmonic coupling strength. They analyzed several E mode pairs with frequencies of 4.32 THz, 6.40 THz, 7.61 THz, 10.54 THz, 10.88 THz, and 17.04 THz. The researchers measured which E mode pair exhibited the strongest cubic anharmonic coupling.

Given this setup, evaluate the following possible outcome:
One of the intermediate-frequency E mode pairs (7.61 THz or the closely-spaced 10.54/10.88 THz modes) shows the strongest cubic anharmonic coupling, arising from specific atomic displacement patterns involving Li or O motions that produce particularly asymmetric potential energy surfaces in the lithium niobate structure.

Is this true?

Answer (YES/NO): NO